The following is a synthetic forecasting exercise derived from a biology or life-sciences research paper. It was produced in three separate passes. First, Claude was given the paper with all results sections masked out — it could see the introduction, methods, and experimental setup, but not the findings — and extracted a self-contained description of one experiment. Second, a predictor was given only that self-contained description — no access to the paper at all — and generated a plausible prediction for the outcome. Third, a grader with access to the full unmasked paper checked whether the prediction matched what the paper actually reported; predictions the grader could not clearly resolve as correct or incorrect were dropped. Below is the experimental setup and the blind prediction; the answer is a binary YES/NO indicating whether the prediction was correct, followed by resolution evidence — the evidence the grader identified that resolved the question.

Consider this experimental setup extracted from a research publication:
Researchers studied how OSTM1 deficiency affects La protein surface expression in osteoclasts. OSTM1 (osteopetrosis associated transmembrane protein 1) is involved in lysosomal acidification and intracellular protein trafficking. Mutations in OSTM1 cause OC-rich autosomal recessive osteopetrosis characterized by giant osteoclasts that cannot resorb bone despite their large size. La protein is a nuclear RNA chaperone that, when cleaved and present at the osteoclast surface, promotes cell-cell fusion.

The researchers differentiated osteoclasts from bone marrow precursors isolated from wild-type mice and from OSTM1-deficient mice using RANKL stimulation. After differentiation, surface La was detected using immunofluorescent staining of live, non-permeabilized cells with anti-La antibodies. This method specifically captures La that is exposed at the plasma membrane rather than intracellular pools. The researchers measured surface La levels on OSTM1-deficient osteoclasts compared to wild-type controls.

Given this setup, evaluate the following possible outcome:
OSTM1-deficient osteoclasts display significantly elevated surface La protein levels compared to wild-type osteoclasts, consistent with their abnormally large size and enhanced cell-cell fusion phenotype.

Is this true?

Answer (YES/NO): NO